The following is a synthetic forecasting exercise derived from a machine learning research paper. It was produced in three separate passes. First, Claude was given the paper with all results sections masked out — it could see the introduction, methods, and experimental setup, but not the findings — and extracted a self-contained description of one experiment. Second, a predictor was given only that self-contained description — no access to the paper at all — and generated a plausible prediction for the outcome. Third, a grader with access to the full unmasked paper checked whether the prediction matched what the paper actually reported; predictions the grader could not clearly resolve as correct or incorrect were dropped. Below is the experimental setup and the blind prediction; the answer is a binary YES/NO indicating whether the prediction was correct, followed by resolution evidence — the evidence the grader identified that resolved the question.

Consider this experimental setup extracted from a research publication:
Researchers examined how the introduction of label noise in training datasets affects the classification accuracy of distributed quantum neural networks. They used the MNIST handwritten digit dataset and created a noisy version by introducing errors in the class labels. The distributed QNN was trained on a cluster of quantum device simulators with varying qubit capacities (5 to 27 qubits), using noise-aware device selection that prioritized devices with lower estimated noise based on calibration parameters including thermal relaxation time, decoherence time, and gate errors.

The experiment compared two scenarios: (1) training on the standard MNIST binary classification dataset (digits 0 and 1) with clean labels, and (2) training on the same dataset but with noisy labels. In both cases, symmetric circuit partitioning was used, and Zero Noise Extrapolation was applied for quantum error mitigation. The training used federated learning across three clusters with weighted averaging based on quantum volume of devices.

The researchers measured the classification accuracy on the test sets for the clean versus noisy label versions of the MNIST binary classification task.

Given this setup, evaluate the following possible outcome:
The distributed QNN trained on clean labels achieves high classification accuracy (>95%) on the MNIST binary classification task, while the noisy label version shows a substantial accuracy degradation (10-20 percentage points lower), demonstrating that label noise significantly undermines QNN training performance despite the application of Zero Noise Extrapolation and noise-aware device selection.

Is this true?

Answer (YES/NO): NO